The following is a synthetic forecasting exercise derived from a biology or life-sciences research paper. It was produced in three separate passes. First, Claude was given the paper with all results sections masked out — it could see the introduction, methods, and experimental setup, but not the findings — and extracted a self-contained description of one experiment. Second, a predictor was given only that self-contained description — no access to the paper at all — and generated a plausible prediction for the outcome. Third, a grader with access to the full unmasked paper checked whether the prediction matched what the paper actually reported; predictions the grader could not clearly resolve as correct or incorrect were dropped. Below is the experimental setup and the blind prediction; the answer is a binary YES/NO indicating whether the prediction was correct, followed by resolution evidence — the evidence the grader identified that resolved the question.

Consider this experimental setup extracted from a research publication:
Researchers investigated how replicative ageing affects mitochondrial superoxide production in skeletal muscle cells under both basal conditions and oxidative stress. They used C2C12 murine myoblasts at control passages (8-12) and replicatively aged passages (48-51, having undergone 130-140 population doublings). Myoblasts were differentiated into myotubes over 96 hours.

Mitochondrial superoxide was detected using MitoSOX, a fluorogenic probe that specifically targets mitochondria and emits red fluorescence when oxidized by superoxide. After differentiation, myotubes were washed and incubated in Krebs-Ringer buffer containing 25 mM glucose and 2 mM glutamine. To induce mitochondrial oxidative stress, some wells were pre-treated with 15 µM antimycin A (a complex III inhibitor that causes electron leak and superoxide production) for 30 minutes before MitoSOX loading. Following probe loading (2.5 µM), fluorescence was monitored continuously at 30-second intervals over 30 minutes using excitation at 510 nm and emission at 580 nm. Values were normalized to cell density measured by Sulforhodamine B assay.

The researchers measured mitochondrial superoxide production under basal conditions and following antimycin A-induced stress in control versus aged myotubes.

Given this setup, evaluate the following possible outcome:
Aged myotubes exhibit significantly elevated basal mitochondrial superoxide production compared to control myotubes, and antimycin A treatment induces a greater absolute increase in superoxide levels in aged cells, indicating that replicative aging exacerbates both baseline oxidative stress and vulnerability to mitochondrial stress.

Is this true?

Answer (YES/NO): YES